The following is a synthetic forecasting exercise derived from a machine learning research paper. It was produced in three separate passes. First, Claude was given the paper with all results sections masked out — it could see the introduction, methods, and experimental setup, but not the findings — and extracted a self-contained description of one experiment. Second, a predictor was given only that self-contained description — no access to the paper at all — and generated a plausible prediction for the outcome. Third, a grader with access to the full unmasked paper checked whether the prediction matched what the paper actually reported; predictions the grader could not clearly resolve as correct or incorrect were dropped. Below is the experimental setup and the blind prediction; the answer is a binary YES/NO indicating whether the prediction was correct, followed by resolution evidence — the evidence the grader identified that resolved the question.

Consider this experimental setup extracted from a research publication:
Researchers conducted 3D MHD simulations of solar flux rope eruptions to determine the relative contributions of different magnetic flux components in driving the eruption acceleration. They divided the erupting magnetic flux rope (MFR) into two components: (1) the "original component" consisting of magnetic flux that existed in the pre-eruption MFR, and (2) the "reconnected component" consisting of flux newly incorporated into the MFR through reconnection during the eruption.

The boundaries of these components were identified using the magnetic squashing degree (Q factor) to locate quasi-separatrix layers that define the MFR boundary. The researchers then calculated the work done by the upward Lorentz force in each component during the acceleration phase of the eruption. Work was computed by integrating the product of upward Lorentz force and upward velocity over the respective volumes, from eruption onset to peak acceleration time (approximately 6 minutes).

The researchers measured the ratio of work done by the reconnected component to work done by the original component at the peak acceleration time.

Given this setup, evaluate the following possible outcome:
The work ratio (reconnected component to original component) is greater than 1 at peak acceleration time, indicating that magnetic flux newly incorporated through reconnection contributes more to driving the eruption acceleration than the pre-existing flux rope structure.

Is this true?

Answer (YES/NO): YES